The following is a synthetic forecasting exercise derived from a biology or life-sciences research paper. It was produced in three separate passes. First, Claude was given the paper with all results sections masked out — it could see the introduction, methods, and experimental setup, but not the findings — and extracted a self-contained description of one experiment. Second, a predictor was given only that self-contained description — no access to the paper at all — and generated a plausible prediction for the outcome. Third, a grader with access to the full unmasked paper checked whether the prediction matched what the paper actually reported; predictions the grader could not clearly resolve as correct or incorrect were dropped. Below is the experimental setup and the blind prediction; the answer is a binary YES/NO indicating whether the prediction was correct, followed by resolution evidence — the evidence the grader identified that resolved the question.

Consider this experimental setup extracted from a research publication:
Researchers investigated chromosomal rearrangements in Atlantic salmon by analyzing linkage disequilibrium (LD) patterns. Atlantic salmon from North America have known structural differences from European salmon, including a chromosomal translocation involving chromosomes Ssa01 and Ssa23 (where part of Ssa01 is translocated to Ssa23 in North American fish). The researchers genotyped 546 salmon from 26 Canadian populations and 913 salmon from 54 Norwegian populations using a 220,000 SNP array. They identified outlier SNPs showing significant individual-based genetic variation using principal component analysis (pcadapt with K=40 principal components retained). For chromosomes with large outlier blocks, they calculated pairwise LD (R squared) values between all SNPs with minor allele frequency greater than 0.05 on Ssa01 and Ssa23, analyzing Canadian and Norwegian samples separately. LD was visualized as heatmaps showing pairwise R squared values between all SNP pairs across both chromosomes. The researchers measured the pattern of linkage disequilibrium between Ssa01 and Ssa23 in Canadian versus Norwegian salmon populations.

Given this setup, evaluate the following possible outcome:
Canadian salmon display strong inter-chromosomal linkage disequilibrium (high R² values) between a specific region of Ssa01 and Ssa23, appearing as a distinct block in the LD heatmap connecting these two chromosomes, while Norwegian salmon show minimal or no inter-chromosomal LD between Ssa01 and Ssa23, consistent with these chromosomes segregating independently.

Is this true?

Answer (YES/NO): YES